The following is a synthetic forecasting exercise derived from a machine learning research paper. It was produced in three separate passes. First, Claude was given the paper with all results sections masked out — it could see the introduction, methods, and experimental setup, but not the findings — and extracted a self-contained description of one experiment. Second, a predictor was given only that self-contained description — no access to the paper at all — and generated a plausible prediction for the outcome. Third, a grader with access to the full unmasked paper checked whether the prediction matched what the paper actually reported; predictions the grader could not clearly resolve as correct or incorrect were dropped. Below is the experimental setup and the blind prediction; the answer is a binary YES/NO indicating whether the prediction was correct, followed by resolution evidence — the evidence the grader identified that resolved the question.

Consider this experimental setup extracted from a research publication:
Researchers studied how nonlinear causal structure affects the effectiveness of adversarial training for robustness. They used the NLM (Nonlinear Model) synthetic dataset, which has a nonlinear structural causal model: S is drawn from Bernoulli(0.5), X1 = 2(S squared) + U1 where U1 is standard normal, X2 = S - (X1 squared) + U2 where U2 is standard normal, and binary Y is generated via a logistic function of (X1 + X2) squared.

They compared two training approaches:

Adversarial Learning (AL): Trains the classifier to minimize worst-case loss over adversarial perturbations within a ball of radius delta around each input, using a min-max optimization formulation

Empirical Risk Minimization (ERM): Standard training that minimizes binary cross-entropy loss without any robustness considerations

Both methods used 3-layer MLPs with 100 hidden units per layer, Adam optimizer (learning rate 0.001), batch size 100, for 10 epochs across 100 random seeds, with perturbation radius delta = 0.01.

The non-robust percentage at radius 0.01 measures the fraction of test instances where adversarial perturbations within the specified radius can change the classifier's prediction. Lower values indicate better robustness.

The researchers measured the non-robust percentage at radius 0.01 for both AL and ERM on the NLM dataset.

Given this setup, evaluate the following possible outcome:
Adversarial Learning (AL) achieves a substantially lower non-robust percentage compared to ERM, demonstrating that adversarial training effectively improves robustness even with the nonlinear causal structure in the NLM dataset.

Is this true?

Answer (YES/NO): NO